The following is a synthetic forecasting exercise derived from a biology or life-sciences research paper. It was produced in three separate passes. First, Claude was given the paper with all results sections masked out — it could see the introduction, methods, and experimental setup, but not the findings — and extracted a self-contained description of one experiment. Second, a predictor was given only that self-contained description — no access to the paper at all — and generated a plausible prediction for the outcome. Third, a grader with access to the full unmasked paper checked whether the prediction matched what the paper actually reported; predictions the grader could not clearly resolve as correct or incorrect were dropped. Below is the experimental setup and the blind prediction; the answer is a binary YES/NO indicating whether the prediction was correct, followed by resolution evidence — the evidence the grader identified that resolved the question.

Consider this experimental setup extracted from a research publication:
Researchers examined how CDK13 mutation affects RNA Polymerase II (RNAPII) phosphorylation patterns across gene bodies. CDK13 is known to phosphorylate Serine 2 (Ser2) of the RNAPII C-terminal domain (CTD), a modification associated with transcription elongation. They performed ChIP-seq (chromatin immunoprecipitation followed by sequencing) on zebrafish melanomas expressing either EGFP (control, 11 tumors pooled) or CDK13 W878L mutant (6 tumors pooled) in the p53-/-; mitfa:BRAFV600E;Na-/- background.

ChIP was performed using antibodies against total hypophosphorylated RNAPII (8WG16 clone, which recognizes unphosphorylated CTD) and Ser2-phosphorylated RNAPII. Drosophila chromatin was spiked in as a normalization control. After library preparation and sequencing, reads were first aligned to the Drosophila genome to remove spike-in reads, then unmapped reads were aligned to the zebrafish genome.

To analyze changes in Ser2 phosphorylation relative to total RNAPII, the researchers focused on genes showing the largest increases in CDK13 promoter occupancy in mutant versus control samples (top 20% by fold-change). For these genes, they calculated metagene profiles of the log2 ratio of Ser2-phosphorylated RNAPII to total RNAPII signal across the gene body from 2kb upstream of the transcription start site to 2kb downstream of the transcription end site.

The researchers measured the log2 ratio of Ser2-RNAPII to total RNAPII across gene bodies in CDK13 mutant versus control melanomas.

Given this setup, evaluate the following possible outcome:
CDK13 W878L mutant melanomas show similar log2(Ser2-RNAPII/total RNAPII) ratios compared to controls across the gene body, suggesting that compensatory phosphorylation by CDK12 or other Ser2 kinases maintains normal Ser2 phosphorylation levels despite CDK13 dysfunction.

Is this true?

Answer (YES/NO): NO